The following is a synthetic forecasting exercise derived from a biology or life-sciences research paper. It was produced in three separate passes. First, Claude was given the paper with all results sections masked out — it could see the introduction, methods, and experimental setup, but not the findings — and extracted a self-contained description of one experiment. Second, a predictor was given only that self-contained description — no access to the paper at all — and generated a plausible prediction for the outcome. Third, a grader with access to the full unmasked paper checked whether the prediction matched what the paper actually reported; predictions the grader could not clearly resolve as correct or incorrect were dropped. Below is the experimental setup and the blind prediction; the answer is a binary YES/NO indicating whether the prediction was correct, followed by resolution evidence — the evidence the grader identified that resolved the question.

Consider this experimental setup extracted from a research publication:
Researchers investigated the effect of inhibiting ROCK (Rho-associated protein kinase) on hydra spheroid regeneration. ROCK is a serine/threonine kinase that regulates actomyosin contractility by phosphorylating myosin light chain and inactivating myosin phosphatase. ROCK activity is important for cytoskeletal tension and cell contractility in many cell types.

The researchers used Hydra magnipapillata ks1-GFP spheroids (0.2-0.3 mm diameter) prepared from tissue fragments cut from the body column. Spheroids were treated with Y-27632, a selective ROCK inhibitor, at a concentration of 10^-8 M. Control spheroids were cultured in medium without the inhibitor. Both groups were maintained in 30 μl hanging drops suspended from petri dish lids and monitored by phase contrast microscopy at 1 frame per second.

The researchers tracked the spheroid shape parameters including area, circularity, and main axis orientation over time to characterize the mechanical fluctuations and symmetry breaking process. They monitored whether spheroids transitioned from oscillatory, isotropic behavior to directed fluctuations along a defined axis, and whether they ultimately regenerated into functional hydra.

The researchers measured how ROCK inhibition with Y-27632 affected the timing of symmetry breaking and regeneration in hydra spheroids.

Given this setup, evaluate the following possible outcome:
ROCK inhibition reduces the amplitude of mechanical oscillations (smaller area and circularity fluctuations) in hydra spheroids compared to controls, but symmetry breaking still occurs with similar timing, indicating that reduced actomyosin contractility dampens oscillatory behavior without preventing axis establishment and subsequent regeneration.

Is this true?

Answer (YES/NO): NO